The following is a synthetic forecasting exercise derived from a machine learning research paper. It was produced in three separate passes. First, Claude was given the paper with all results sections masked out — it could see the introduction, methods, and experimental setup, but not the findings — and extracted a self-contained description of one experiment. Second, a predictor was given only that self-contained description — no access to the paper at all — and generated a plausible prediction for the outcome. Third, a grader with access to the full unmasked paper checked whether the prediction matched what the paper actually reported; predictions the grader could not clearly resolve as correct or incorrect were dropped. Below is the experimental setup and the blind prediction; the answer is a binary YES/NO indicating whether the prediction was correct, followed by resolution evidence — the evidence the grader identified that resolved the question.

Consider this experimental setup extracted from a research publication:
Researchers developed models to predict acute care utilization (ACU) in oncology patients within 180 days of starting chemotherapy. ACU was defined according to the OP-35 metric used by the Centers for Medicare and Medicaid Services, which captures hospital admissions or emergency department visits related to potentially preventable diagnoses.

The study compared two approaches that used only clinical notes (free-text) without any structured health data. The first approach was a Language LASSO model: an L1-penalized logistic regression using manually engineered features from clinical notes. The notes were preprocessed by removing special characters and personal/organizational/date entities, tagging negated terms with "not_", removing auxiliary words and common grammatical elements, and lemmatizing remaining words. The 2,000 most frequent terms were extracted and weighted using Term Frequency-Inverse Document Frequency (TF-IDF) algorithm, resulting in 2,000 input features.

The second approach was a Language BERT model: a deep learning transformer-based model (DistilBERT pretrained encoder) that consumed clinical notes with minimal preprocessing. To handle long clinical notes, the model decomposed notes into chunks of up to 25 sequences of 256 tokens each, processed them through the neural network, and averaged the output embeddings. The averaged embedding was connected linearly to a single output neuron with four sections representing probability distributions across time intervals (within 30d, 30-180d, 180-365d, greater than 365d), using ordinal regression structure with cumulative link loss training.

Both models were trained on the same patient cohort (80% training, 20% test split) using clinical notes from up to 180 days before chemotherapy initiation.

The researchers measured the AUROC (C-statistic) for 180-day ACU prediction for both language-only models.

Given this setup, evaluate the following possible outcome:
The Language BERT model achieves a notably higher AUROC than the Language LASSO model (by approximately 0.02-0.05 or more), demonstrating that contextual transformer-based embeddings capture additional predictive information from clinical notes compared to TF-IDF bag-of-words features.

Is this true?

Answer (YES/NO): NO